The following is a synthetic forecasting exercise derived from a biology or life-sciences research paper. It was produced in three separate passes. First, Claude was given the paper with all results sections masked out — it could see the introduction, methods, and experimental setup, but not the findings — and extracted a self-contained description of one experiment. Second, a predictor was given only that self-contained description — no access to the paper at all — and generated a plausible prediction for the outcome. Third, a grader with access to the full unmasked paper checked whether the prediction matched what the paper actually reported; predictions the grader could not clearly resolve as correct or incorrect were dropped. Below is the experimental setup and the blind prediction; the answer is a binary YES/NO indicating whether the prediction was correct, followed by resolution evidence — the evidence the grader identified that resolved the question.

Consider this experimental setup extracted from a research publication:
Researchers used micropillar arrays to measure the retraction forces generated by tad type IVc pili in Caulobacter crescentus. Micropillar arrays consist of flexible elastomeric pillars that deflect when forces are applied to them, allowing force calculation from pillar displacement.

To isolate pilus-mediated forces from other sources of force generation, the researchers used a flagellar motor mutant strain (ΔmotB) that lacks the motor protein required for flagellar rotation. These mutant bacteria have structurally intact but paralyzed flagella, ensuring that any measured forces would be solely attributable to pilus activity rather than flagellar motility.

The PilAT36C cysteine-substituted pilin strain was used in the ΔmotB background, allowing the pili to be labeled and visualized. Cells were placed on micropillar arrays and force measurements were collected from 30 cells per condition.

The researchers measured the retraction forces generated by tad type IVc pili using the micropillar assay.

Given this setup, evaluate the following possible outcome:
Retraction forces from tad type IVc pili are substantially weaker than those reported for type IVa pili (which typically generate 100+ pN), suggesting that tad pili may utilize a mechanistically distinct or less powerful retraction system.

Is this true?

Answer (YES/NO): YES